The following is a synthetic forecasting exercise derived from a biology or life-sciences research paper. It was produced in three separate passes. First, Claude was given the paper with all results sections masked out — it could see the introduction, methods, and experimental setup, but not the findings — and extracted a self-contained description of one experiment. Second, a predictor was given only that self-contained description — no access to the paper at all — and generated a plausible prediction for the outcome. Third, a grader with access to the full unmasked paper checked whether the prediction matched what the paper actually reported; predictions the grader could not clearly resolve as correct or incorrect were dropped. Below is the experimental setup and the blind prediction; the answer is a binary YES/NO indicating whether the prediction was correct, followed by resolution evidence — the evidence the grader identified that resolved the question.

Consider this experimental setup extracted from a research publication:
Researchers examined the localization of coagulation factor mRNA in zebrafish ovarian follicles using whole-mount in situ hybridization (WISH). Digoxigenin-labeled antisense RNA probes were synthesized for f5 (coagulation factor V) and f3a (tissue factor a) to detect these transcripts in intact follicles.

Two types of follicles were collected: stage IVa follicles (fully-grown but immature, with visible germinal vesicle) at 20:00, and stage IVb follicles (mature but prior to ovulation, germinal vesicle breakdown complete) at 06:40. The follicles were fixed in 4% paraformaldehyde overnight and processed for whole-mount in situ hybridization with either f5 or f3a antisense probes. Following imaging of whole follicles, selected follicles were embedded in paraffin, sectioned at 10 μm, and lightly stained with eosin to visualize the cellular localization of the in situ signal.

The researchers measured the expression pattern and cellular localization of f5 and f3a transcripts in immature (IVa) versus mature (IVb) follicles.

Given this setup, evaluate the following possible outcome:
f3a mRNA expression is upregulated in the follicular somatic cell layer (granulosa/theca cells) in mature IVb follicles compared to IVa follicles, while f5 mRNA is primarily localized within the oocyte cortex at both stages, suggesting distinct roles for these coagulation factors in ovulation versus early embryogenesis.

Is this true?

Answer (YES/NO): NO